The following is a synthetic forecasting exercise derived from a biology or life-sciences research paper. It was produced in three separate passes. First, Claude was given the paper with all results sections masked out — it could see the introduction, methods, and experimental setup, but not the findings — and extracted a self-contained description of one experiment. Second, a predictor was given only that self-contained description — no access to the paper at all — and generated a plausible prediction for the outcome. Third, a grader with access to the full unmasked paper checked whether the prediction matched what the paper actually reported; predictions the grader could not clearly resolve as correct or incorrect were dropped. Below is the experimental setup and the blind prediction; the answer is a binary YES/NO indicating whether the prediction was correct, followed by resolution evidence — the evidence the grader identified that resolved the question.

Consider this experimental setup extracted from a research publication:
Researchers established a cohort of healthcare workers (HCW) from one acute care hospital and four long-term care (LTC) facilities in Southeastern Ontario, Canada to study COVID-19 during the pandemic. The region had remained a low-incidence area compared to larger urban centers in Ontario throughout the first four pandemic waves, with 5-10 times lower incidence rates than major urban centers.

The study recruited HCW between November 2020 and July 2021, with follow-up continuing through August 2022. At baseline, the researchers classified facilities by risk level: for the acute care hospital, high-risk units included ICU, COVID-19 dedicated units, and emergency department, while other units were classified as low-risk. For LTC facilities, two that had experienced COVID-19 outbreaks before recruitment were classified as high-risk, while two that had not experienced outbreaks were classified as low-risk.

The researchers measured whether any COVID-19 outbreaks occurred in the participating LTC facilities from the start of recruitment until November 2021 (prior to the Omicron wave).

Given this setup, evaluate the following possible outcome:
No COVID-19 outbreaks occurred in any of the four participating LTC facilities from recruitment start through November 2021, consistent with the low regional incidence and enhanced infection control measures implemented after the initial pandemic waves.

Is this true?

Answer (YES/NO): YES